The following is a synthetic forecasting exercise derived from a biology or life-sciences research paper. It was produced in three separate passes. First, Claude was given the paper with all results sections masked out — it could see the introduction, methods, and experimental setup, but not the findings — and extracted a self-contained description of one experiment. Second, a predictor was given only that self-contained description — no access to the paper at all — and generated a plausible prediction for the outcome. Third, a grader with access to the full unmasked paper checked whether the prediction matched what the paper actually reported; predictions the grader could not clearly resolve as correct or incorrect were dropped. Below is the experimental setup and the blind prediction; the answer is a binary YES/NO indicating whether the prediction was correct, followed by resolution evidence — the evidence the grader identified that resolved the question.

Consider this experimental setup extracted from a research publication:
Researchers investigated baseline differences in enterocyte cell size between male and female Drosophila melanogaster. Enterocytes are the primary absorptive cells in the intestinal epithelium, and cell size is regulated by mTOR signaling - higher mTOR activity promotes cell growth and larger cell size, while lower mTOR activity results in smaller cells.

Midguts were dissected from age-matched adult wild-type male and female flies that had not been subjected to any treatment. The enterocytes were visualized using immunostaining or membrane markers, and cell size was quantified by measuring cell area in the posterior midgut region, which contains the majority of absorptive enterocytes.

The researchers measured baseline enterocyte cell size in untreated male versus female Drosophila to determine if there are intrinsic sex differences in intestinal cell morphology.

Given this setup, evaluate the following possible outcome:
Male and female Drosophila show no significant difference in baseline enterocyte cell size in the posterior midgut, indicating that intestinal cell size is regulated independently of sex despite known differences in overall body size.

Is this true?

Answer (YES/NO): NO